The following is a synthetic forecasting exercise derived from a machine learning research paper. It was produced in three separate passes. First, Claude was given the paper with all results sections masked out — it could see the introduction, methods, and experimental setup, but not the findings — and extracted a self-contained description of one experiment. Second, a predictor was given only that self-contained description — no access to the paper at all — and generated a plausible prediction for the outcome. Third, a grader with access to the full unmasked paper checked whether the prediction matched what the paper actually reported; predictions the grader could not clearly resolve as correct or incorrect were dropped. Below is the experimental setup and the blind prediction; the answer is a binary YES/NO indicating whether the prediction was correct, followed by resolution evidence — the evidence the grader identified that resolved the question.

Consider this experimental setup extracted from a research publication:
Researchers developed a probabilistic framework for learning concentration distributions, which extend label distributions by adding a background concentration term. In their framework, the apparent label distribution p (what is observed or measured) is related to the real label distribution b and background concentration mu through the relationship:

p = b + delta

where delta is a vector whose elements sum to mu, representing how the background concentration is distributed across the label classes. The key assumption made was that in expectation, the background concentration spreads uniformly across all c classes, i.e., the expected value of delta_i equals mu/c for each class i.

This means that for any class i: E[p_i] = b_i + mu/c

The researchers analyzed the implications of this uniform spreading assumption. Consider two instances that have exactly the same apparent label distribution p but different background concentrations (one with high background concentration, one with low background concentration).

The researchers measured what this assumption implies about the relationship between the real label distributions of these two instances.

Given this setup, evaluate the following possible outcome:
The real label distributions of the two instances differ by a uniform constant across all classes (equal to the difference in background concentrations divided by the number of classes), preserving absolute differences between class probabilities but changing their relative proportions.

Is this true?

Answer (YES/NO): YES